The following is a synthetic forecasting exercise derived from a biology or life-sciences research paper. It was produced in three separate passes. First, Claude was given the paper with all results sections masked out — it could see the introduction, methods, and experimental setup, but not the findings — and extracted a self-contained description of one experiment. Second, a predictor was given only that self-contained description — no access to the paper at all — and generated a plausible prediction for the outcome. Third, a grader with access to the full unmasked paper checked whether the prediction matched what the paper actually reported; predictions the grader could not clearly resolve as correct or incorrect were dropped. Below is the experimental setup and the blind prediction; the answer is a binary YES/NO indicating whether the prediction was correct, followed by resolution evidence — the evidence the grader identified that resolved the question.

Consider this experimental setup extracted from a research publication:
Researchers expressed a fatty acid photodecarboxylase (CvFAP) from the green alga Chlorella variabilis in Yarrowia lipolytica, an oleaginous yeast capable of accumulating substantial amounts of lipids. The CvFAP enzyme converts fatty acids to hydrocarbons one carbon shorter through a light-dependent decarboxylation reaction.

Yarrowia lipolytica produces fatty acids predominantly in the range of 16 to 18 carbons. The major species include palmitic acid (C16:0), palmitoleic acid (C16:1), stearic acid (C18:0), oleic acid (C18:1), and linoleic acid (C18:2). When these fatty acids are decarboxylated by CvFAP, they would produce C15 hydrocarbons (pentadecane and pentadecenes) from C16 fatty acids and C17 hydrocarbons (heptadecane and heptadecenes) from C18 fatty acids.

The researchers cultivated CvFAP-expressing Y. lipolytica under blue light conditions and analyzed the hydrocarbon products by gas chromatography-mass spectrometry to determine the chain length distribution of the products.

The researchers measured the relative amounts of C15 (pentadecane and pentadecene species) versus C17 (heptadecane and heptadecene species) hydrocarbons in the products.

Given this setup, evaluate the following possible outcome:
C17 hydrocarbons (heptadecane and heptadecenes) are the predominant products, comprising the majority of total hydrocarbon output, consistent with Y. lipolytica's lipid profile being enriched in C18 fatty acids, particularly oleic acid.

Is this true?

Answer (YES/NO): YES